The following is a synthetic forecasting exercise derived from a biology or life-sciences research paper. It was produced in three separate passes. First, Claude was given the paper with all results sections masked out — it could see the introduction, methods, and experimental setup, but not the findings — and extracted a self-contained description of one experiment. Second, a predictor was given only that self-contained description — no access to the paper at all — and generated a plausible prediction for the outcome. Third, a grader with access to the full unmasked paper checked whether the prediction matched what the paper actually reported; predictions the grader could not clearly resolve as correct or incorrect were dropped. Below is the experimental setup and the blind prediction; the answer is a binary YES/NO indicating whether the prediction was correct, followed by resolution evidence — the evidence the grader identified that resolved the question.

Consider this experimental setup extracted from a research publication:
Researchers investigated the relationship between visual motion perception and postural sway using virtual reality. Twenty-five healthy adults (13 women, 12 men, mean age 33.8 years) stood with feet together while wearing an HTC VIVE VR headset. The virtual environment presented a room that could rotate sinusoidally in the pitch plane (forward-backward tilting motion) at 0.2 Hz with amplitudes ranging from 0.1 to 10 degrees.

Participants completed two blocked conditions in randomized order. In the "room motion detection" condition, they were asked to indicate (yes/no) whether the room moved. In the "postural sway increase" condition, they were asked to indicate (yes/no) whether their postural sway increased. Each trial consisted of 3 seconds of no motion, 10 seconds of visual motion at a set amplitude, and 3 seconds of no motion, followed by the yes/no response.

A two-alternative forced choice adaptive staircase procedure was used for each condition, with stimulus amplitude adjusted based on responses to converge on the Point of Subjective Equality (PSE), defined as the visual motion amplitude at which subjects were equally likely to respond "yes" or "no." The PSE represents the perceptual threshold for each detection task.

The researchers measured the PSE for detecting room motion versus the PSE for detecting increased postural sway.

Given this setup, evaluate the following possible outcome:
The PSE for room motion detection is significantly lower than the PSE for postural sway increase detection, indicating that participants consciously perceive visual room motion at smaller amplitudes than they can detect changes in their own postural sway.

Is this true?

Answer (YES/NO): YES